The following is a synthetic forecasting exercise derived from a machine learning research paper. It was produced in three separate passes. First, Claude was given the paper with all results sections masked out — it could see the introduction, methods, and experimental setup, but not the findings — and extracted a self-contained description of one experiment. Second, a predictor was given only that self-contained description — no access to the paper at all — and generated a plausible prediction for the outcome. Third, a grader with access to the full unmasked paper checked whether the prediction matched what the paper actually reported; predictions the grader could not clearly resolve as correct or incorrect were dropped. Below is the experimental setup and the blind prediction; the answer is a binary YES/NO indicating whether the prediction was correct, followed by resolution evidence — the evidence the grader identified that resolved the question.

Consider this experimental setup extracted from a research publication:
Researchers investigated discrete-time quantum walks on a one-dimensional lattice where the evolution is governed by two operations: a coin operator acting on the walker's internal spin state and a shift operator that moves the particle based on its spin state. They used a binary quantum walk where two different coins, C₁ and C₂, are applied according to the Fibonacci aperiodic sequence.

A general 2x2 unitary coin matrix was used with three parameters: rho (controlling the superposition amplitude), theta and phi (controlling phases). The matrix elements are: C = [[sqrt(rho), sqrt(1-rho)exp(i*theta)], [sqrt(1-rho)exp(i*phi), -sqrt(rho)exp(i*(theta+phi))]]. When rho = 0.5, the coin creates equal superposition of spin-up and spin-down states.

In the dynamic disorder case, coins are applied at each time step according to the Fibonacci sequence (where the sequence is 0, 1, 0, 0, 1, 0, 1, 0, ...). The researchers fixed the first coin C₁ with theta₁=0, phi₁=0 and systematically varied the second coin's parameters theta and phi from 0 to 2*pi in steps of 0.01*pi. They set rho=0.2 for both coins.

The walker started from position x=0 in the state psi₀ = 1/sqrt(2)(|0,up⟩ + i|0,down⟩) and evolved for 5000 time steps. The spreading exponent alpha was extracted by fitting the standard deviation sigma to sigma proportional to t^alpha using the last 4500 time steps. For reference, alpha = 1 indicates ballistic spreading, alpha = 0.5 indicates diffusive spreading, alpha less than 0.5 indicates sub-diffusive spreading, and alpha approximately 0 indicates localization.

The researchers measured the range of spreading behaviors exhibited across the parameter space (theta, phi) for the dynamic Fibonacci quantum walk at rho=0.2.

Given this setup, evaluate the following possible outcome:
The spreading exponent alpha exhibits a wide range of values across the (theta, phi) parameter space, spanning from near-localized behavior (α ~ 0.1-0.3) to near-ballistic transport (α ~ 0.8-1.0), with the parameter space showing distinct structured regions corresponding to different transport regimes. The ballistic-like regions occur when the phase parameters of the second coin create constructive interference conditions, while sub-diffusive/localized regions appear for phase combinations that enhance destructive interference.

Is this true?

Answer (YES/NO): YES